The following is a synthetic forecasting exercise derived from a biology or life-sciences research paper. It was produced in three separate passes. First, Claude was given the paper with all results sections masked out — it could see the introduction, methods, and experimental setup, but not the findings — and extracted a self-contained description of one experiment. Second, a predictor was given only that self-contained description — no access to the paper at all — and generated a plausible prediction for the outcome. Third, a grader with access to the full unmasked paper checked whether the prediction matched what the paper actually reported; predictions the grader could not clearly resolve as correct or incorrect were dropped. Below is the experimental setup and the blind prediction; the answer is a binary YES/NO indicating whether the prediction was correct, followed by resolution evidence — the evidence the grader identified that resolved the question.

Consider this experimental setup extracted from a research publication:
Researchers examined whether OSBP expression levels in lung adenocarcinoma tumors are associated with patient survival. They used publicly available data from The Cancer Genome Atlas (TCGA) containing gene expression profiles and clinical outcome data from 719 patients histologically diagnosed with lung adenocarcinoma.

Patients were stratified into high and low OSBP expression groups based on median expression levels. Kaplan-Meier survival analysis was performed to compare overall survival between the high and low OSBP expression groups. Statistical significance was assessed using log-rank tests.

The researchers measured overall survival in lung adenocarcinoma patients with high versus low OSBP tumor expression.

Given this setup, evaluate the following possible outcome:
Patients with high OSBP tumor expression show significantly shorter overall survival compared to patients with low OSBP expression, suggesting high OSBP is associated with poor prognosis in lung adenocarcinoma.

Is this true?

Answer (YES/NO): NO